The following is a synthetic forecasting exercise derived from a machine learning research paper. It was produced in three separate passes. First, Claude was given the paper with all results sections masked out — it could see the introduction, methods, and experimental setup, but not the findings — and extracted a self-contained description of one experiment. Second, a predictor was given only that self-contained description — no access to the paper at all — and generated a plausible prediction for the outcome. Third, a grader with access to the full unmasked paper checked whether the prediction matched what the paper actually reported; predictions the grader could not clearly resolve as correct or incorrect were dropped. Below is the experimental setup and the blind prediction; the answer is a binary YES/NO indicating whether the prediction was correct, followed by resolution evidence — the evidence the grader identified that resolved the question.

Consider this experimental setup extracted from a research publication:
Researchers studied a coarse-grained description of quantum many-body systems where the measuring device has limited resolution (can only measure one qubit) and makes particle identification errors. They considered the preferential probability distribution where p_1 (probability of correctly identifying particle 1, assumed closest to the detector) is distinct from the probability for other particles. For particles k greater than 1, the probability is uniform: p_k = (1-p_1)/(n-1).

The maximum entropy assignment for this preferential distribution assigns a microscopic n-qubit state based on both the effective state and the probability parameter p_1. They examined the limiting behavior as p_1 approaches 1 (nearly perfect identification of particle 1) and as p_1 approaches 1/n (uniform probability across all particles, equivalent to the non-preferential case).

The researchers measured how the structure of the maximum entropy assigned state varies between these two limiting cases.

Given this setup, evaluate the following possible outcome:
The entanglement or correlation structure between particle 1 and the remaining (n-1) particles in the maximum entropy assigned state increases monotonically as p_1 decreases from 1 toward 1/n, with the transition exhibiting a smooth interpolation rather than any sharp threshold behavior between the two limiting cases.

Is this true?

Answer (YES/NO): NO